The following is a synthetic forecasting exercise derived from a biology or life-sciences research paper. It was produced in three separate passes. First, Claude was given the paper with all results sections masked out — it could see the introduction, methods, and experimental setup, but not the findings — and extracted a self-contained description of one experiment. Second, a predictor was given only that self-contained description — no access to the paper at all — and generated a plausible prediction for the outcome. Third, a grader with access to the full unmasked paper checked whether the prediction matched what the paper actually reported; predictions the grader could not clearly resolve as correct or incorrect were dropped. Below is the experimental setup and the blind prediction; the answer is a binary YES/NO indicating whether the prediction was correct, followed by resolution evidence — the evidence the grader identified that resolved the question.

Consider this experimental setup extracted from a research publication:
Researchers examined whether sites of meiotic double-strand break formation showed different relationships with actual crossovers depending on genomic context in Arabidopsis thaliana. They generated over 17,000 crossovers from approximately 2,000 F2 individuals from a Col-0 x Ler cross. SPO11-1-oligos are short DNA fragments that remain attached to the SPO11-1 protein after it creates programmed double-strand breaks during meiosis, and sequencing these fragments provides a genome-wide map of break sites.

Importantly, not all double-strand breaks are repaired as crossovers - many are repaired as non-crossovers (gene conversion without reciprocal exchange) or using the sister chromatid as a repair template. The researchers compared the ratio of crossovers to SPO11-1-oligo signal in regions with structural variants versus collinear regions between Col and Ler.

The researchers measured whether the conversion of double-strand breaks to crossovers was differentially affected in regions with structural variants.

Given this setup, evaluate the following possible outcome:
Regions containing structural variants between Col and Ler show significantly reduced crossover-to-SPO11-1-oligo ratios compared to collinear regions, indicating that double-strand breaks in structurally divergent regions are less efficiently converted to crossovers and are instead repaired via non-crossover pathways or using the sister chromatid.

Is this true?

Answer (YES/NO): YES